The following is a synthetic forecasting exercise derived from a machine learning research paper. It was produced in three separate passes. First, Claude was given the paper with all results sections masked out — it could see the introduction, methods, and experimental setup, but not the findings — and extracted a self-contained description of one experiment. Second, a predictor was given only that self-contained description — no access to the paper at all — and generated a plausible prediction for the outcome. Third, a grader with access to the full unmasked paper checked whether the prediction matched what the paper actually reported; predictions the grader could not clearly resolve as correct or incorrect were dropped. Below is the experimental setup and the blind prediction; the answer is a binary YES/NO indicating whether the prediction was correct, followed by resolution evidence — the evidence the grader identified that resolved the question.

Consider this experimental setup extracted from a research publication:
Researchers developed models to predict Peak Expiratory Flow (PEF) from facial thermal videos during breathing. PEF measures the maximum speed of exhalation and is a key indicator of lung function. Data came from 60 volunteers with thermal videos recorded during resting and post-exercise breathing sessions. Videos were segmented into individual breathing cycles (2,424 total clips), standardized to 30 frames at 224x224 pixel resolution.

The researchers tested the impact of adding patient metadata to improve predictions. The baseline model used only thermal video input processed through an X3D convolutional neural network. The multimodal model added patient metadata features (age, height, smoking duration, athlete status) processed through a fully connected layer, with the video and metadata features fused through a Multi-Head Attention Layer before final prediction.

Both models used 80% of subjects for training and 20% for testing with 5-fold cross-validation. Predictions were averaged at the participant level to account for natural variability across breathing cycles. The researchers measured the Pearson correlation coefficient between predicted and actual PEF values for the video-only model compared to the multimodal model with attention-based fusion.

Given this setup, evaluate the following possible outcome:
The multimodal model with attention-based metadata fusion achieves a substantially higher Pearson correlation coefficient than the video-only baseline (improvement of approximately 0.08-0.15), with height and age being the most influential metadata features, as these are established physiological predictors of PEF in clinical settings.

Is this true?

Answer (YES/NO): NO